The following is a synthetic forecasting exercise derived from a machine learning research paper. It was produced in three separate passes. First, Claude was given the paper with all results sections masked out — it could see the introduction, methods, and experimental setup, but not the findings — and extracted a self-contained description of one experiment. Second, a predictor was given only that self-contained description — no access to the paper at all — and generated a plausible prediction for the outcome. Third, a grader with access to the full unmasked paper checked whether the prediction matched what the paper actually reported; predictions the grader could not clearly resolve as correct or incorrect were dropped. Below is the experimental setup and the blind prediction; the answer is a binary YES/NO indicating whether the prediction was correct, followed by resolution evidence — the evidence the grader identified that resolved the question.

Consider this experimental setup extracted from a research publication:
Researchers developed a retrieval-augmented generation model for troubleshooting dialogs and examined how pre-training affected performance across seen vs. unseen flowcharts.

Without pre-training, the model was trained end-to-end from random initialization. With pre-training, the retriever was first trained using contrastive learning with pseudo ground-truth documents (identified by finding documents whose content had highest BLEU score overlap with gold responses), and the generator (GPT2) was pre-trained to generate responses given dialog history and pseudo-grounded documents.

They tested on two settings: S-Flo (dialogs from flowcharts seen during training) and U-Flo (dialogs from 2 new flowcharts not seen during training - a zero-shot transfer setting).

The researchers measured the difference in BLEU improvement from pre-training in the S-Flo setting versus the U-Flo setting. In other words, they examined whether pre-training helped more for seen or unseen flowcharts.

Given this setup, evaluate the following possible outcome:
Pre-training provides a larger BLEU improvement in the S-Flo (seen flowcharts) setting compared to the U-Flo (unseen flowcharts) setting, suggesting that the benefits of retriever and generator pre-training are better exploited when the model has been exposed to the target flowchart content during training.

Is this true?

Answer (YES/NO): YES